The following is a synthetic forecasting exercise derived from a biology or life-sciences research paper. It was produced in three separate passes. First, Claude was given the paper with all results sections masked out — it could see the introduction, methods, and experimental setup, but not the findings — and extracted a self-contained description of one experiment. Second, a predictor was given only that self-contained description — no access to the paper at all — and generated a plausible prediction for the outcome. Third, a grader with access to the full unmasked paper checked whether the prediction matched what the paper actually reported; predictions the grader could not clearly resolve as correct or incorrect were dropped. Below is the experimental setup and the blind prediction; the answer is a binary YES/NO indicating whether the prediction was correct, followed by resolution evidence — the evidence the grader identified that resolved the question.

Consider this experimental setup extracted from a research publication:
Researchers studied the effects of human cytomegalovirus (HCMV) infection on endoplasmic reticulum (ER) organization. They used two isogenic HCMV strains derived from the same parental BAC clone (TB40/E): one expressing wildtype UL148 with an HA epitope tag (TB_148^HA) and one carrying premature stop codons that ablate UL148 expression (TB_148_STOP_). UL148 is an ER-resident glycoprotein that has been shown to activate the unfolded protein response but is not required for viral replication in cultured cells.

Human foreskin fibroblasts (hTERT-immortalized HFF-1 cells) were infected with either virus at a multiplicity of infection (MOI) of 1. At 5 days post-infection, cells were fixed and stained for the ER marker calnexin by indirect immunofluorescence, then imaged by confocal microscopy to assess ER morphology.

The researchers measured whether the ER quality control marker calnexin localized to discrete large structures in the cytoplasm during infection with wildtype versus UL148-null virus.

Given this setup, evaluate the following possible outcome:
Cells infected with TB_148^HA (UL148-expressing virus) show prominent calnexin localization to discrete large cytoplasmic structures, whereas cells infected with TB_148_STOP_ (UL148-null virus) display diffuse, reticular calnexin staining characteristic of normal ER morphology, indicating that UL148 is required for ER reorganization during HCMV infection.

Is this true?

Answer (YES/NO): YES